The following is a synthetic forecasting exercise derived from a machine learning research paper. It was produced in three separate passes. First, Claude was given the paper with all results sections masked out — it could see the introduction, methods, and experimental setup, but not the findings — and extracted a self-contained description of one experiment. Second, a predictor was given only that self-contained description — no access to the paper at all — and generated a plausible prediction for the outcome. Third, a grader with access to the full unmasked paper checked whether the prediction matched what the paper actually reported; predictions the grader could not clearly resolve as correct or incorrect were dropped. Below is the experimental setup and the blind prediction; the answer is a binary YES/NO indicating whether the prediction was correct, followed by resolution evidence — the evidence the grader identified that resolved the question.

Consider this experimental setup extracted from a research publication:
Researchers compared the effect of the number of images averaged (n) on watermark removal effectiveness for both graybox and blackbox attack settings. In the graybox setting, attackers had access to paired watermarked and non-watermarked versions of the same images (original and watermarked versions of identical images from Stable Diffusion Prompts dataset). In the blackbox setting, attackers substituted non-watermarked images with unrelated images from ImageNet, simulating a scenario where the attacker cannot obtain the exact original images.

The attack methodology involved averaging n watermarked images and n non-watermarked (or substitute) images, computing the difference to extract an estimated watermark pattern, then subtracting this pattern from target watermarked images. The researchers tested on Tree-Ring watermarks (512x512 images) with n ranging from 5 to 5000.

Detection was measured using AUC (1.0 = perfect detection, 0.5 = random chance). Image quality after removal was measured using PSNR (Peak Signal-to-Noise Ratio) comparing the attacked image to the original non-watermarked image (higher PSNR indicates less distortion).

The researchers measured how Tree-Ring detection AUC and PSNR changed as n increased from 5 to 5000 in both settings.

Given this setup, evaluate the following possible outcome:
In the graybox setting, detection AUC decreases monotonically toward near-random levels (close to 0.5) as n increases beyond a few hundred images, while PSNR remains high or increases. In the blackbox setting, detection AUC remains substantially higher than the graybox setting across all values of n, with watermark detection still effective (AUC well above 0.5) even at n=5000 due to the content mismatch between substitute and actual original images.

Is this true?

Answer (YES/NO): NO